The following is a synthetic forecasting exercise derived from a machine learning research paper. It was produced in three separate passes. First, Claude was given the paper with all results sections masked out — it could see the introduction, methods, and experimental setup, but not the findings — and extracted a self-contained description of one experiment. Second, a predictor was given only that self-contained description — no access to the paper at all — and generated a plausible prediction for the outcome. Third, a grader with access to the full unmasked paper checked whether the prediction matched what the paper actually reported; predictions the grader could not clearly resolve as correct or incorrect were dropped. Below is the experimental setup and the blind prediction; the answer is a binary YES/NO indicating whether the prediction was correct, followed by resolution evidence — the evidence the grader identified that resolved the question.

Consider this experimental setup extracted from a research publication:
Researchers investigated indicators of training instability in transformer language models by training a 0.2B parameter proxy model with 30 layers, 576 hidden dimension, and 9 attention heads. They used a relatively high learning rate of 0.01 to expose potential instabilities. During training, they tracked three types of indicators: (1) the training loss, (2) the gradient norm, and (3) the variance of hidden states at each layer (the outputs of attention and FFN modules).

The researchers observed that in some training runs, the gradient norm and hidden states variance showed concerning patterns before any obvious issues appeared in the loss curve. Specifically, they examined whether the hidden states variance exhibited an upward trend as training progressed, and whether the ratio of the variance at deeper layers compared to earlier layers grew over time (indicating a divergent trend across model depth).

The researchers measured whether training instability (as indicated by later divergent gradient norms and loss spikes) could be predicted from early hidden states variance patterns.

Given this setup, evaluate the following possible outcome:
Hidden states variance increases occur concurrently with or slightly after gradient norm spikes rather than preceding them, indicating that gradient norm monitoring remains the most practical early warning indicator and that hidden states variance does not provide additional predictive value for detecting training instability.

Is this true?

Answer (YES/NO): NO